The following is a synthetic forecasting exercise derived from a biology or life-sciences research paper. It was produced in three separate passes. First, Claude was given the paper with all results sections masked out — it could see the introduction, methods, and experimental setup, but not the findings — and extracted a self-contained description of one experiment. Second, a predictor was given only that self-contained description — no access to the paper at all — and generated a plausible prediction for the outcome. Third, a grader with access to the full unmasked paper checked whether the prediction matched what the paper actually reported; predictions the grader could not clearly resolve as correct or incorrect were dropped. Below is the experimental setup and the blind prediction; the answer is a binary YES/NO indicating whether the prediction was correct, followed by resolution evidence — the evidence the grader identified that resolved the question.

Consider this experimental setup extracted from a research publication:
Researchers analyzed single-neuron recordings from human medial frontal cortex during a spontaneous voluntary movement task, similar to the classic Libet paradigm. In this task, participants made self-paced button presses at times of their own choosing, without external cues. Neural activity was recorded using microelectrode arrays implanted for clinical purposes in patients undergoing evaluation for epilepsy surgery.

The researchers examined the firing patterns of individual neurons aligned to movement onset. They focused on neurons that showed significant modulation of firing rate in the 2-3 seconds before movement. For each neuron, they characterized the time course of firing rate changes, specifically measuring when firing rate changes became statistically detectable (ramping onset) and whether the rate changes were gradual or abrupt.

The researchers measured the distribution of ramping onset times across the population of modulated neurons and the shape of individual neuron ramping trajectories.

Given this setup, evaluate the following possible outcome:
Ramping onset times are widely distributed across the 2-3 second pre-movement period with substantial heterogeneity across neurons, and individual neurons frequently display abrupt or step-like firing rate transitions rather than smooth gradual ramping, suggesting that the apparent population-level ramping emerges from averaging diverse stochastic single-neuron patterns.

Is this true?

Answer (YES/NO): NO